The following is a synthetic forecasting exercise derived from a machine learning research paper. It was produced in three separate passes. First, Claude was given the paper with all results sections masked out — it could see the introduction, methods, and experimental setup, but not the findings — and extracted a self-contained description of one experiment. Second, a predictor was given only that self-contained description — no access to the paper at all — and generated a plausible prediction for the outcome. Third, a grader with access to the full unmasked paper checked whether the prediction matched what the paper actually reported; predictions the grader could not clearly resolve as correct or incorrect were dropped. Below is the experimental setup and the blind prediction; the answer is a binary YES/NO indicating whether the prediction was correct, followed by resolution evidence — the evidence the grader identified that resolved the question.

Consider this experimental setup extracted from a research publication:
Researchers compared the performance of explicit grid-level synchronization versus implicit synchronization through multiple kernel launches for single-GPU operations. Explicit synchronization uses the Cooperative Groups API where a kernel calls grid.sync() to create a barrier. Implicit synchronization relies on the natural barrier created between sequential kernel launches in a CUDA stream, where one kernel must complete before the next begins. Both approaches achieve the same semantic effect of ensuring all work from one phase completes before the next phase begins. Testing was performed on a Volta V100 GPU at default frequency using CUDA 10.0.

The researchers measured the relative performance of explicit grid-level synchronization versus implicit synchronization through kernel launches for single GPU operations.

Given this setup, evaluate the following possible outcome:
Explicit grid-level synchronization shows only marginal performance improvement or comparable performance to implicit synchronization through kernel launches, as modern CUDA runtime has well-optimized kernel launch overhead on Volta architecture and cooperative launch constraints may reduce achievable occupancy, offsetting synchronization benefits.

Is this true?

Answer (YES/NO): YES